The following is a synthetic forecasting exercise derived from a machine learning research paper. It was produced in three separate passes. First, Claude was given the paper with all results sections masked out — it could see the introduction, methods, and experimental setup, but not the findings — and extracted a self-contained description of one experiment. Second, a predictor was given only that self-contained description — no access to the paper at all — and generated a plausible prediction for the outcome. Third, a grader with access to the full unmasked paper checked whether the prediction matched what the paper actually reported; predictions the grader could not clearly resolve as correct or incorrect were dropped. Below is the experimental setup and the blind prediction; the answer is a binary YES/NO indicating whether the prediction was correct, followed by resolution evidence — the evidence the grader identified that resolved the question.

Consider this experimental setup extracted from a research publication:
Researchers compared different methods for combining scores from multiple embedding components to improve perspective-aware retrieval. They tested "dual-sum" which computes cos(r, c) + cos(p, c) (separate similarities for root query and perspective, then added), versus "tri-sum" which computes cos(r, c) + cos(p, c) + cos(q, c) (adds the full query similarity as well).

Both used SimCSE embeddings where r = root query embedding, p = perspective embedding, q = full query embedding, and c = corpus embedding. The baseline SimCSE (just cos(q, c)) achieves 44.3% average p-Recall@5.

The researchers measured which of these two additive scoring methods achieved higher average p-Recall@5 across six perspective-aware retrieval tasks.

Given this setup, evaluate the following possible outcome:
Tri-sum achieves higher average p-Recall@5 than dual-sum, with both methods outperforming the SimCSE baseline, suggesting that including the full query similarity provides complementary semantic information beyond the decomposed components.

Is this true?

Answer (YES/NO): YES